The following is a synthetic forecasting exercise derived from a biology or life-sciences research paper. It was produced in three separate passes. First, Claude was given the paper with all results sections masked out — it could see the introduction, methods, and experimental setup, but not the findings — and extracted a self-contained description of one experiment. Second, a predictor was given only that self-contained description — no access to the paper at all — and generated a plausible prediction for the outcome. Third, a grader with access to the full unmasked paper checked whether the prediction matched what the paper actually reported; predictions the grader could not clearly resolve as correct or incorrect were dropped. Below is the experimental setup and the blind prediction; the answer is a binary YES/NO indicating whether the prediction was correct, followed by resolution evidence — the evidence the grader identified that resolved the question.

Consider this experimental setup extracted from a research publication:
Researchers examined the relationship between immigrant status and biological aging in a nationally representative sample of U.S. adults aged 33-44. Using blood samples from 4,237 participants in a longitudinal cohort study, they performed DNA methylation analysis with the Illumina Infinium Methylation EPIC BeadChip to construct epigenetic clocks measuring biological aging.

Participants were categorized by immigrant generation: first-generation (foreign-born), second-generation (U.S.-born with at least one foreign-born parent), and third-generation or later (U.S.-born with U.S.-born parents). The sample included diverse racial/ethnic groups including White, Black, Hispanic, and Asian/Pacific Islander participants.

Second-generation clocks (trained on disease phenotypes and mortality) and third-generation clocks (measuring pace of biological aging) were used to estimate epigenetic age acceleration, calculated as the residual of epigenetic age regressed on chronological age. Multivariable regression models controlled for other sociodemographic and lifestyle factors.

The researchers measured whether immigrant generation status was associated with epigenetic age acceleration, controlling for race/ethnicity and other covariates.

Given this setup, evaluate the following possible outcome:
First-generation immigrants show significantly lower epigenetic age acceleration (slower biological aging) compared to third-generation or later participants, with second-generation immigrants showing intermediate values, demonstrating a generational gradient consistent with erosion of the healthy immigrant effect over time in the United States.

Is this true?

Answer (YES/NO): NO